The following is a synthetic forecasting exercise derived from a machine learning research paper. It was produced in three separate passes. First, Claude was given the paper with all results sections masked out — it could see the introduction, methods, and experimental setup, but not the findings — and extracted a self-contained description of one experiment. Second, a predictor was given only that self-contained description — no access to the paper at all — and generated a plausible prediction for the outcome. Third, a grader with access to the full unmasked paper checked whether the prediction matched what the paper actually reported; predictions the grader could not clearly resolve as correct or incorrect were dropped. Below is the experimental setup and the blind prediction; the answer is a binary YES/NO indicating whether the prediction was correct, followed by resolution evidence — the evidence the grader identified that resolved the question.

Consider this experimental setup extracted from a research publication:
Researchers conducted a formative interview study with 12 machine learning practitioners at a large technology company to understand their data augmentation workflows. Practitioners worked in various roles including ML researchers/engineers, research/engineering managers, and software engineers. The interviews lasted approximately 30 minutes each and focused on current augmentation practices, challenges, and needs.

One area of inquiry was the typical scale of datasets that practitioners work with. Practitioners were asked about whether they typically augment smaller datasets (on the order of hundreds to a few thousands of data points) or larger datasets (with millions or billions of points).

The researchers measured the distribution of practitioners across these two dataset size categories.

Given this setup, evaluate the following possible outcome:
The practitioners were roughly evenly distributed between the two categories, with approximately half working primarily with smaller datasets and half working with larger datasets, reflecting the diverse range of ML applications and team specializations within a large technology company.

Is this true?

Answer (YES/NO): NO